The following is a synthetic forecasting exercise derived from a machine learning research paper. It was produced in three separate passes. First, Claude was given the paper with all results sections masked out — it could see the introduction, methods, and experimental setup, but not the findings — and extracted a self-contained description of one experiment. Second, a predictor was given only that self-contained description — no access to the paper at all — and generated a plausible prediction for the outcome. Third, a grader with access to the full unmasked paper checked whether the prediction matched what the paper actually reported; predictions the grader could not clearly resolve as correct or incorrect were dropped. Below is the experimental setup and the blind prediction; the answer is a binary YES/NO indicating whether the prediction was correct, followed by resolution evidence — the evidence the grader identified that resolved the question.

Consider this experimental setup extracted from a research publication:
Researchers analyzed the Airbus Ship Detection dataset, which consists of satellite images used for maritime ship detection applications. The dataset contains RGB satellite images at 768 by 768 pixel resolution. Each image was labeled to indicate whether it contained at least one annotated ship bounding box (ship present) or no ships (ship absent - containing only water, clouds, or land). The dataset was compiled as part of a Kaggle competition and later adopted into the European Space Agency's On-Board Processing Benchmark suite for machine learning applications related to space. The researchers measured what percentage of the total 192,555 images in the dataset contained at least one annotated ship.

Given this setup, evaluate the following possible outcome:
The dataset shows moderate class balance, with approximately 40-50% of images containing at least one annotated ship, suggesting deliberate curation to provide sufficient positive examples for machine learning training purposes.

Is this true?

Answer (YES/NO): NO